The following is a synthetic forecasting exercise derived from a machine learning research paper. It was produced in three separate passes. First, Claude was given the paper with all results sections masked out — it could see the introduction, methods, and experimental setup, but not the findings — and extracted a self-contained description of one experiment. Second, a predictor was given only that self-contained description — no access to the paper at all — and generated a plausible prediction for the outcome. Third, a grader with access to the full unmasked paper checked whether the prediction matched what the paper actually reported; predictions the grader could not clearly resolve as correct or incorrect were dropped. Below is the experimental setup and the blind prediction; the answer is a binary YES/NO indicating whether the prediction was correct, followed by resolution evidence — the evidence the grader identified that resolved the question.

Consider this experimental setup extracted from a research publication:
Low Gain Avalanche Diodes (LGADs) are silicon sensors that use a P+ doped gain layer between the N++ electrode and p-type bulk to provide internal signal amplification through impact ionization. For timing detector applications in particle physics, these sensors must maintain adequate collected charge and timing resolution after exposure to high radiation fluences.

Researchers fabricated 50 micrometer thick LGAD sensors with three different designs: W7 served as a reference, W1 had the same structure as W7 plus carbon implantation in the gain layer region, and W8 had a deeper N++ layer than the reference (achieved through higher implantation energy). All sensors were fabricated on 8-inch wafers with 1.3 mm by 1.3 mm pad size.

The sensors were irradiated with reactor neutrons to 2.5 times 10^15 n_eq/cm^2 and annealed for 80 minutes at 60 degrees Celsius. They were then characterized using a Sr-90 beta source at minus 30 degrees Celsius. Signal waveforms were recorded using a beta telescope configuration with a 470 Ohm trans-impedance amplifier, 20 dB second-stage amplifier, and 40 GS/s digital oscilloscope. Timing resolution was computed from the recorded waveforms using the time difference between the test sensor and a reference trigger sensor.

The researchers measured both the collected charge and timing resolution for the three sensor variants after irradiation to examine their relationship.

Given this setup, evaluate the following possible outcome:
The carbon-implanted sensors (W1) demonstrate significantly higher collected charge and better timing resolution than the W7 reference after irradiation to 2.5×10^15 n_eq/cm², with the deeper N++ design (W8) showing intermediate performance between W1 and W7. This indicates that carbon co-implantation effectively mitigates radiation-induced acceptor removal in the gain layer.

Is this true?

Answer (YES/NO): NO